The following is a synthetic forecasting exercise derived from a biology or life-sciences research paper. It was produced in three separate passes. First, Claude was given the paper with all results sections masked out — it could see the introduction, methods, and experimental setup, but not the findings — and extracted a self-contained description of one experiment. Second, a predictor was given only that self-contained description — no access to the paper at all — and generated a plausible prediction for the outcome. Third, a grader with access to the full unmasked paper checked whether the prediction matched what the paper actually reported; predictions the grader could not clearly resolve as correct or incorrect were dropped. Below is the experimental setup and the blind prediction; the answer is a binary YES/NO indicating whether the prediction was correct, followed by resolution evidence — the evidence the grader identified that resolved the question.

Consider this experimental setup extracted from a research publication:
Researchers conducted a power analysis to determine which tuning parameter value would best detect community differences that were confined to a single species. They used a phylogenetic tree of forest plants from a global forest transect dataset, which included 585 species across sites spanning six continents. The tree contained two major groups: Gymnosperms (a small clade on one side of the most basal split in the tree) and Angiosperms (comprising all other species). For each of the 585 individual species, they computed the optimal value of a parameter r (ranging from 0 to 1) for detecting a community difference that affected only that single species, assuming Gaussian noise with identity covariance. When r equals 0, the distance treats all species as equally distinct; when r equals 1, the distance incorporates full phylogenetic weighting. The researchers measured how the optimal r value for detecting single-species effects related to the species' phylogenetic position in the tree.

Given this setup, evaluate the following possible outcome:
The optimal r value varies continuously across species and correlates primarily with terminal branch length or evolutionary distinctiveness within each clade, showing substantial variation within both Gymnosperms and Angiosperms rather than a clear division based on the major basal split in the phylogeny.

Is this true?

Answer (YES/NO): NO